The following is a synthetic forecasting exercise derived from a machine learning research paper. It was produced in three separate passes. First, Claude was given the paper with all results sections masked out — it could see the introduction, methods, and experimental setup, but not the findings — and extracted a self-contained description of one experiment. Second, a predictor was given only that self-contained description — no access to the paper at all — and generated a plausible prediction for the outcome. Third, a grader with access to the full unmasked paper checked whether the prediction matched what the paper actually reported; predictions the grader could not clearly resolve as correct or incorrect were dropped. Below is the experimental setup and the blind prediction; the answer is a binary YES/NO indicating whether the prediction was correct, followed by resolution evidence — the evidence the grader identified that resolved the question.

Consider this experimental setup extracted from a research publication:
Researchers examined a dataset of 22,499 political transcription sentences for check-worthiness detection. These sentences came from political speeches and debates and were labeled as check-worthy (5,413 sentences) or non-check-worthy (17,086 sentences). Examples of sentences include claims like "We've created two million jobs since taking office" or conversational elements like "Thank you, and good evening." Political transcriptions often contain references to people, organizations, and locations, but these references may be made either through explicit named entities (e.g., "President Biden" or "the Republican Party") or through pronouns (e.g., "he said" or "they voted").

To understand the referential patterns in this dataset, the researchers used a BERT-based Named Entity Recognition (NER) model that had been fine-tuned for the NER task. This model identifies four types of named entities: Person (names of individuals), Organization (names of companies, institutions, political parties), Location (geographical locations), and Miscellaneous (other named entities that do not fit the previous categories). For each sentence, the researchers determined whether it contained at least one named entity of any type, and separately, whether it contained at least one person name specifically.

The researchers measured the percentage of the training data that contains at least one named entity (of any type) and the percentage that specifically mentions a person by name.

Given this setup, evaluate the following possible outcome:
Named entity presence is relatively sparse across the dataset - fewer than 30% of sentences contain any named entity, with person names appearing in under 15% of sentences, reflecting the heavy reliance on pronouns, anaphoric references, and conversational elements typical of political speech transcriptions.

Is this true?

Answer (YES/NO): NO